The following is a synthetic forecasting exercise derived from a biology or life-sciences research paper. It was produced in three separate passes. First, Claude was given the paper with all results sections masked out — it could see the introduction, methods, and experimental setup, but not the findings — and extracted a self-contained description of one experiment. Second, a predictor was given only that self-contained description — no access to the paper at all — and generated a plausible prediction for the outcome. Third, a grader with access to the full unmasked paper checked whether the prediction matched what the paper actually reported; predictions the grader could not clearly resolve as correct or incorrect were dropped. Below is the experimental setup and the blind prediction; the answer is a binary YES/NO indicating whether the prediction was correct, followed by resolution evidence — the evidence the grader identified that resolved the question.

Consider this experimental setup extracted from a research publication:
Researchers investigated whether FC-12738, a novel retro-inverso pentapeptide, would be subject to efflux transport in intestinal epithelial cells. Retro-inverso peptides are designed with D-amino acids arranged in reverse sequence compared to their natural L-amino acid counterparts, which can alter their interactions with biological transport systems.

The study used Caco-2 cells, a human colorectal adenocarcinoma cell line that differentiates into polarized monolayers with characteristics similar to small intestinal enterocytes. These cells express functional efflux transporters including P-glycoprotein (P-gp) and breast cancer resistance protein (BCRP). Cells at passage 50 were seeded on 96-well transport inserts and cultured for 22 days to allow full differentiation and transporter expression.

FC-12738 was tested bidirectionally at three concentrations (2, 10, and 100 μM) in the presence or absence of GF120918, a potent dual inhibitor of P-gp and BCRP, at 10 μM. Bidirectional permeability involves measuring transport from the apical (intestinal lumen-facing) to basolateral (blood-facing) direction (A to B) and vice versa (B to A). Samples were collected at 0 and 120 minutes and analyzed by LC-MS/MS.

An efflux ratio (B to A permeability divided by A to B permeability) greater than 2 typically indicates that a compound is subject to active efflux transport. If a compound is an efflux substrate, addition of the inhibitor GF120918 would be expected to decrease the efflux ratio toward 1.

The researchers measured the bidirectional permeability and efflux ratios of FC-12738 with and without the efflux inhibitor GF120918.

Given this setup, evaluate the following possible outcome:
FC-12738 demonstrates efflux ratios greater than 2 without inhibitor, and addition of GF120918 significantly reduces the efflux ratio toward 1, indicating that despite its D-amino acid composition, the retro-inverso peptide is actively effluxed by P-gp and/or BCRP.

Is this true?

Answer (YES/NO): NO